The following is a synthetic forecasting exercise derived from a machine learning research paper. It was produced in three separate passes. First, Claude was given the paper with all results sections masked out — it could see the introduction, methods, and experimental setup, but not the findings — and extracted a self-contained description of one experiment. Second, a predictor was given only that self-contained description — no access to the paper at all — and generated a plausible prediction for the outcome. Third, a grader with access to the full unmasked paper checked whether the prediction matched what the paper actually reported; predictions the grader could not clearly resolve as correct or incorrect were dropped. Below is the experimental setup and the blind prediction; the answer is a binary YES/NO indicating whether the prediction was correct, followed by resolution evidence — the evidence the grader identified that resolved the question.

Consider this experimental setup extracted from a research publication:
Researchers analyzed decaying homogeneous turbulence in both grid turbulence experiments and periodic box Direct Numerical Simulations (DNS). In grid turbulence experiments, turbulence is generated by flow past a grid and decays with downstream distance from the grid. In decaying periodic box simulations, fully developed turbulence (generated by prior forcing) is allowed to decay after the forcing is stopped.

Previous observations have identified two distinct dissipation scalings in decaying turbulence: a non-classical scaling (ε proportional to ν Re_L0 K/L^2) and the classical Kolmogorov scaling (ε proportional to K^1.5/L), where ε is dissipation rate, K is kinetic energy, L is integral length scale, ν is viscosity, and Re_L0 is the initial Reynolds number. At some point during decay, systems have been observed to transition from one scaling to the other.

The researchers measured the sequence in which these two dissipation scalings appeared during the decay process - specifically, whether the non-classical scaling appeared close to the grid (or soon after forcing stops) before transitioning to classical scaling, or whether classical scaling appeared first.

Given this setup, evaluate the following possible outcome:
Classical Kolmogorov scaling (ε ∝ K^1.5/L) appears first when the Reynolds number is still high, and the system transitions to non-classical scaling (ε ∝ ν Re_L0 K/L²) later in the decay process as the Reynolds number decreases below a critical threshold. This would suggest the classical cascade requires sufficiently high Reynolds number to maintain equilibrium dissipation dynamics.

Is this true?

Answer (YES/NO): NO